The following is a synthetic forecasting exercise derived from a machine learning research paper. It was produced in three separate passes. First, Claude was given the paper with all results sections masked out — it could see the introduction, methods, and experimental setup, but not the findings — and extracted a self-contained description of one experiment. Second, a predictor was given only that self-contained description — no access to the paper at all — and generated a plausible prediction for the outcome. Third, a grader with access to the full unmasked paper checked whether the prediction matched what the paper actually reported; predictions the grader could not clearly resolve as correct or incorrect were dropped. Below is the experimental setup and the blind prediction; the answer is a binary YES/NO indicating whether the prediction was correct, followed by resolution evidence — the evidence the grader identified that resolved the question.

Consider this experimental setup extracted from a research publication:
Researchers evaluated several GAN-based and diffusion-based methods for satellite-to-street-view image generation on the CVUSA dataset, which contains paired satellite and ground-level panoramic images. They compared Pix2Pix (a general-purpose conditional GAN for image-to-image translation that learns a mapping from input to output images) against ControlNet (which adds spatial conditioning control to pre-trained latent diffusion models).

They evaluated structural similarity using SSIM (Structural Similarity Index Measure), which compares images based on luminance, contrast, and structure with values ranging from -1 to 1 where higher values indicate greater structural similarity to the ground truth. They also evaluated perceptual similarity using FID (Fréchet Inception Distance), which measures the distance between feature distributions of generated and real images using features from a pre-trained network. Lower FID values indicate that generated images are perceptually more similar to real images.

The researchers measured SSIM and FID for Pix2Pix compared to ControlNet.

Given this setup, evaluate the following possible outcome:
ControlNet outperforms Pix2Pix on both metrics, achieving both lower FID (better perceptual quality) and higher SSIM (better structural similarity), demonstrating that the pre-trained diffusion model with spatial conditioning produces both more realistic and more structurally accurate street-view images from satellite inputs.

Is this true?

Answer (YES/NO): NO